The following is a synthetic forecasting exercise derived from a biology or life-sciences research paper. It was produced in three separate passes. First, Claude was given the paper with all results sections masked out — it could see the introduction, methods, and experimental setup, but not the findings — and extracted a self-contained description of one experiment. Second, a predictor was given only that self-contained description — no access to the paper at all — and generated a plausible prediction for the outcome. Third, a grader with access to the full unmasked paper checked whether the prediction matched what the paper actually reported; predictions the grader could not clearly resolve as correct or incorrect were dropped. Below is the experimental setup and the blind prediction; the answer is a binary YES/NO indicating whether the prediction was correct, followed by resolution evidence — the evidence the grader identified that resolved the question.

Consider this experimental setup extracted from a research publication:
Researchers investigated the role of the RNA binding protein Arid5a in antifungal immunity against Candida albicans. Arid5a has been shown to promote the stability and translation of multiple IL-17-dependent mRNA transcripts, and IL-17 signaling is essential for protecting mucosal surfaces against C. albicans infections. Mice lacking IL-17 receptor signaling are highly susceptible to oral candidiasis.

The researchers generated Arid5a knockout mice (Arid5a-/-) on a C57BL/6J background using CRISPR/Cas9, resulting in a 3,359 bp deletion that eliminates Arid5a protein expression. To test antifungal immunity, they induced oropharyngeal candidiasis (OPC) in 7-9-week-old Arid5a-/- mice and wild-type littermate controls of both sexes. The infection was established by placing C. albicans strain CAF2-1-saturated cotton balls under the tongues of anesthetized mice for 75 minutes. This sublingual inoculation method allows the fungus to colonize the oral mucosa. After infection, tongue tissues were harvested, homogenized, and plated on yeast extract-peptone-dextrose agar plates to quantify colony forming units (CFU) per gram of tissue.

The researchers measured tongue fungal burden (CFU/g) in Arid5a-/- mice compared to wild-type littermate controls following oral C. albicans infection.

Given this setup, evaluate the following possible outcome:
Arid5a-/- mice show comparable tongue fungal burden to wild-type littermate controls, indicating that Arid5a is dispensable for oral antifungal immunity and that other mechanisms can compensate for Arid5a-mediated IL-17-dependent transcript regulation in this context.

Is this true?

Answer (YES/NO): YES